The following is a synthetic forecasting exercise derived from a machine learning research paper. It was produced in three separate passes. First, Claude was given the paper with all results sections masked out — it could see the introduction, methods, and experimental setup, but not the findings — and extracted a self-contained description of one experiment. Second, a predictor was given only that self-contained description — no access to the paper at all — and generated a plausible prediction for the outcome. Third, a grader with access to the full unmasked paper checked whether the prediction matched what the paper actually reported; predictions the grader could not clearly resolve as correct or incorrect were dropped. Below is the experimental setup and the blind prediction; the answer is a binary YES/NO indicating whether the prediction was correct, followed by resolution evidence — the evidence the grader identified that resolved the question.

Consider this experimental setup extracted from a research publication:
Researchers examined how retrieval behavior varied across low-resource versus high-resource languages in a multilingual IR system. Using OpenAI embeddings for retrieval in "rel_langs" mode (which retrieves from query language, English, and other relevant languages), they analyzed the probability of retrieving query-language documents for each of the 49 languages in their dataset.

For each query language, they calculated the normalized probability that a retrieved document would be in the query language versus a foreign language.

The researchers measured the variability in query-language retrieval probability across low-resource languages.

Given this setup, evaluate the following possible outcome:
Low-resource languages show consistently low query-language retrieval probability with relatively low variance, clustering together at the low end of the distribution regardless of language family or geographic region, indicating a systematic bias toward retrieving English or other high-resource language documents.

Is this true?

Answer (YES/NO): NO